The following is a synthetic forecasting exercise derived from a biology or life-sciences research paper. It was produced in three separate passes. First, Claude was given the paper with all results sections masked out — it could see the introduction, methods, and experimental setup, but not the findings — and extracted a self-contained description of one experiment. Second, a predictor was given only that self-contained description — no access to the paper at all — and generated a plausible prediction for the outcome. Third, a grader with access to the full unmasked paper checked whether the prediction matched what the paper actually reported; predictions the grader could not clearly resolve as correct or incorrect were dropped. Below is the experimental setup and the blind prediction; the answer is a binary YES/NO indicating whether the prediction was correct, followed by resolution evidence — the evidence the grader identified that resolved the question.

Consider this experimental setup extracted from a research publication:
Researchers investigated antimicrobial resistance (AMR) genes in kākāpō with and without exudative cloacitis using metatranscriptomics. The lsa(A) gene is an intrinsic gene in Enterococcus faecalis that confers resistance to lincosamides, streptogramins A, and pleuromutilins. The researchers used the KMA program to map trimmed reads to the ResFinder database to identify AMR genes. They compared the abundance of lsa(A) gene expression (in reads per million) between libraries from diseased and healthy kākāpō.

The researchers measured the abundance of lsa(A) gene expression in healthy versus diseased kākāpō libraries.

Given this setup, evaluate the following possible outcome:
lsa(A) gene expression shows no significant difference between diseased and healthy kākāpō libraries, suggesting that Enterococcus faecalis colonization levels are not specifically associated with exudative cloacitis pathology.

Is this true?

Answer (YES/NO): NO